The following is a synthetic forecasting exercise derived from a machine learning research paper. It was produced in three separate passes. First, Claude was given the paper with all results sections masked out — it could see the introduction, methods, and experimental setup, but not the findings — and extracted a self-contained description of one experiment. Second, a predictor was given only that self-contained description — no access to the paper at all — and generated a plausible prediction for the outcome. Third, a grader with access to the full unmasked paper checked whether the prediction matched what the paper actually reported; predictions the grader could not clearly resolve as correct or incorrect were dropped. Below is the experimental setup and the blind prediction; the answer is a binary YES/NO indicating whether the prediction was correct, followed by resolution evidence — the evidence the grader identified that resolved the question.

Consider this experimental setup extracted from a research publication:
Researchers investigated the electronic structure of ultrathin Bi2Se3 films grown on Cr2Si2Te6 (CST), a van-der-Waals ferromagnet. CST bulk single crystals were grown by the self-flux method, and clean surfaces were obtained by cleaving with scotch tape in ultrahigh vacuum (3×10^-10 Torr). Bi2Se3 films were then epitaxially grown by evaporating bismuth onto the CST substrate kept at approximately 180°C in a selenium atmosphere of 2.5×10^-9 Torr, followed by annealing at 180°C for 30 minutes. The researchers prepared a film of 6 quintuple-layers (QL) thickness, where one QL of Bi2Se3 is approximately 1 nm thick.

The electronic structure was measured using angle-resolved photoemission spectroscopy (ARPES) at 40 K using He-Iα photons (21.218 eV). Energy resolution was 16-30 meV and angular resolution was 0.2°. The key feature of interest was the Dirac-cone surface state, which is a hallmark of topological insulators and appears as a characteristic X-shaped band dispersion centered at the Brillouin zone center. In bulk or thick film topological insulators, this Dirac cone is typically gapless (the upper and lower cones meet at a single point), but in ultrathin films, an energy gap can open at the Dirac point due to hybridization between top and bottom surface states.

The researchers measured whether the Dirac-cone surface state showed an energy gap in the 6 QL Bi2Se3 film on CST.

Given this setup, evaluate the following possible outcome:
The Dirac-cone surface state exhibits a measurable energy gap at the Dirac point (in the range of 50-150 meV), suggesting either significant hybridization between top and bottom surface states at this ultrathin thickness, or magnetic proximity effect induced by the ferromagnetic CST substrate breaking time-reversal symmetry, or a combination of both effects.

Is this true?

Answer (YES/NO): NO